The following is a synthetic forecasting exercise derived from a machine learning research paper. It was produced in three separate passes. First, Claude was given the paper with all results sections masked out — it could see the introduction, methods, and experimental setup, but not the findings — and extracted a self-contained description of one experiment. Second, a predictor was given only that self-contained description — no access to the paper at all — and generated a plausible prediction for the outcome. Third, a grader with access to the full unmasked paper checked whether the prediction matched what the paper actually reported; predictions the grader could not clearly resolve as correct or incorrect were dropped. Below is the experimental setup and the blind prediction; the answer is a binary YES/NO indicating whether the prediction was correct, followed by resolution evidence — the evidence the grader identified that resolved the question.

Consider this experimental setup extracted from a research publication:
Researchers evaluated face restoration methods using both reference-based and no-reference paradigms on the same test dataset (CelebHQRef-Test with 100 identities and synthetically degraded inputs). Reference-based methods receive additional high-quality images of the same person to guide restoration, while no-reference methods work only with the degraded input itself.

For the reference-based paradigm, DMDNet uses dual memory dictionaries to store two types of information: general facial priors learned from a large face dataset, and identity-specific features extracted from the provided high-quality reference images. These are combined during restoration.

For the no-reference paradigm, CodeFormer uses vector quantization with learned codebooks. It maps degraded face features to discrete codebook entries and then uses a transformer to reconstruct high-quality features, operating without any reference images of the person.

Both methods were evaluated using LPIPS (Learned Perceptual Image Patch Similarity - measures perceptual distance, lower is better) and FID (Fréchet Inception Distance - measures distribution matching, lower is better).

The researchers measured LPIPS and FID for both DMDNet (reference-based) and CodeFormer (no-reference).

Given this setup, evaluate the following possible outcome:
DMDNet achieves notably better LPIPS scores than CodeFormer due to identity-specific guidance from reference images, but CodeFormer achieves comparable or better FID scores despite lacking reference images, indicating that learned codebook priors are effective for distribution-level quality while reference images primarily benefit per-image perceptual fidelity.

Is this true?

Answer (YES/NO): NO